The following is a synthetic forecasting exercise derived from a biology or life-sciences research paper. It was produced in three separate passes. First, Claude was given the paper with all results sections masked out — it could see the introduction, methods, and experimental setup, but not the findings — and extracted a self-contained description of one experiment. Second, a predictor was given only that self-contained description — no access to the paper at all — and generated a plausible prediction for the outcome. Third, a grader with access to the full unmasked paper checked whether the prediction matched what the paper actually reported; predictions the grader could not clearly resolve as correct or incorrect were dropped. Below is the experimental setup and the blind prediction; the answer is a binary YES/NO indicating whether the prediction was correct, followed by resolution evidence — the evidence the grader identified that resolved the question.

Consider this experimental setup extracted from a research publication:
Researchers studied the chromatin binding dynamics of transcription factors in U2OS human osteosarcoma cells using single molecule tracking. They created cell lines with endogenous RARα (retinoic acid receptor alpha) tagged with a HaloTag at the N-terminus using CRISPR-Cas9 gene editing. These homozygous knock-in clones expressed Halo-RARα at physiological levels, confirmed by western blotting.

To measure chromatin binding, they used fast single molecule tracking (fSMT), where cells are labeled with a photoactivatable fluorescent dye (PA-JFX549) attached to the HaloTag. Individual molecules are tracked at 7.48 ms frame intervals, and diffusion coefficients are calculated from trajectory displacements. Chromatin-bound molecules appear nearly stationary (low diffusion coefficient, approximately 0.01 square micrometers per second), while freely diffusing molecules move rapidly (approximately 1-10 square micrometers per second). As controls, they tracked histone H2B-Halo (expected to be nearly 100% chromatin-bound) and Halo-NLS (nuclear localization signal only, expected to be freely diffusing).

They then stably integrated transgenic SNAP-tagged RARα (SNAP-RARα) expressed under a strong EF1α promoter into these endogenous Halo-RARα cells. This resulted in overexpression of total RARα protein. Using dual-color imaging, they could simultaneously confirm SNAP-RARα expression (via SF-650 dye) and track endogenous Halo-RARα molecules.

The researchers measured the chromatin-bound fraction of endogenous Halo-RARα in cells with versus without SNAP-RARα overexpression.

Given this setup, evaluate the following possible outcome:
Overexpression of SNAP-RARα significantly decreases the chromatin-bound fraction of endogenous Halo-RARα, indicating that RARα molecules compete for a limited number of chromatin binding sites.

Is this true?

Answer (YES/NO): YES